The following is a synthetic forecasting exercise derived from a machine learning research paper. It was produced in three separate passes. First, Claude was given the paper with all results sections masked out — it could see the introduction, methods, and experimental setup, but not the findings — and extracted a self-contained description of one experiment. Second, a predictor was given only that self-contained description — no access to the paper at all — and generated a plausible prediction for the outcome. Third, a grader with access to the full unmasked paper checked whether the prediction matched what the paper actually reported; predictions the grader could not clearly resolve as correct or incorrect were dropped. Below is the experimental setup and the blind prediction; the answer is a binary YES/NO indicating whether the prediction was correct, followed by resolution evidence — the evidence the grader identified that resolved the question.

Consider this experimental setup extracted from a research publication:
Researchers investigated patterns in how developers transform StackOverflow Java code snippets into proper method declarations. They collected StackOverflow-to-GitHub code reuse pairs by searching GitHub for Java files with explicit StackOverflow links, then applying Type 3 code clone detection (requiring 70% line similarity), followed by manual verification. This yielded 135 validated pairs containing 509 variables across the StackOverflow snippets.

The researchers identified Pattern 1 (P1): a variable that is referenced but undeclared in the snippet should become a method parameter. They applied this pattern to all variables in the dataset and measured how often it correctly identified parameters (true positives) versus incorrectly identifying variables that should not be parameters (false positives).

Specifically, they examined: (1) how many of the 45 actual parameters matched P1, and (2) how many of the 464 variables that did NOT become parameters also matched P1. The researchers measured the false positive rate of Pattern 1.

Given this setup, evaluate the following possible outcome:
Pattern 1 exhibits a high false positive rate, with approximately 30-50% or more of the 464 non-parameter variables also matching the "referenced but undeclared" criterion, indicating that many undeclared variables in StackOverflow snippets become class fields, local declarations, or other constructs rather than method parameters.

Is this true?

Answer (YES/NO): NO